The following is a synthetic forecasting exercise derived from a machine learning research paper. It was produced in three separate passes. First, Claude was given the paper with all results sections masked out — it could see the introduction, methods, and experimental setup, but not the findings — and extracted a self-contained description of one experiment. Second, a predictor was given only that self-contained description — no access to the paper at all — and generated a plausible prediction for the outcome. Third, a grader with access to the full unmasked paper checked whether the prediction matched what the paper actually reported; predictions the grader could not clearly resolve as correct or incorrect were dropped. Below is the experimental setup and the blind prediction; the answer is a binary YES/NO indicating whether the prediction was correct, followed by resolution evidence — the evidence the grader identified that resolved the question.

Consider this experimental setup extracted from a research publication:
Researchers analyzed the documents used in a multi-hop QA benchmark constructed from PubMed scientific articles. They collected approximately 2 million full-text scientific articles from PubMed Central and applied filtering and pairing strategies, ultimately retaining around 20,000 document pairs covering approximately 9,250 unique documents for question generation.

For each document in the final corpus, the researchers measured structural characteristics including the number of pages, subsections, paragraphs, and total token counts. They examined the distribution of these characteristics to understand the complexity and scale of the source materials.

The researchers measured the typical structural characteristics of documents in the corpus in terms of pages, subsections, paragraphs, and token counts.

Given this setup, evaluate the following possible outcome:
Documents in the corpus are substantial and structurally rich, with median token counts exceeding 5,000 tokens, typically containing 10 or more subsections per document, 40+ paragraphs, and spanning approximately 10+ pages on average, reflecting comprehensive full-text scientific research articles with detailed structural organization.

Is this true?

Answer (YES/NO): NO